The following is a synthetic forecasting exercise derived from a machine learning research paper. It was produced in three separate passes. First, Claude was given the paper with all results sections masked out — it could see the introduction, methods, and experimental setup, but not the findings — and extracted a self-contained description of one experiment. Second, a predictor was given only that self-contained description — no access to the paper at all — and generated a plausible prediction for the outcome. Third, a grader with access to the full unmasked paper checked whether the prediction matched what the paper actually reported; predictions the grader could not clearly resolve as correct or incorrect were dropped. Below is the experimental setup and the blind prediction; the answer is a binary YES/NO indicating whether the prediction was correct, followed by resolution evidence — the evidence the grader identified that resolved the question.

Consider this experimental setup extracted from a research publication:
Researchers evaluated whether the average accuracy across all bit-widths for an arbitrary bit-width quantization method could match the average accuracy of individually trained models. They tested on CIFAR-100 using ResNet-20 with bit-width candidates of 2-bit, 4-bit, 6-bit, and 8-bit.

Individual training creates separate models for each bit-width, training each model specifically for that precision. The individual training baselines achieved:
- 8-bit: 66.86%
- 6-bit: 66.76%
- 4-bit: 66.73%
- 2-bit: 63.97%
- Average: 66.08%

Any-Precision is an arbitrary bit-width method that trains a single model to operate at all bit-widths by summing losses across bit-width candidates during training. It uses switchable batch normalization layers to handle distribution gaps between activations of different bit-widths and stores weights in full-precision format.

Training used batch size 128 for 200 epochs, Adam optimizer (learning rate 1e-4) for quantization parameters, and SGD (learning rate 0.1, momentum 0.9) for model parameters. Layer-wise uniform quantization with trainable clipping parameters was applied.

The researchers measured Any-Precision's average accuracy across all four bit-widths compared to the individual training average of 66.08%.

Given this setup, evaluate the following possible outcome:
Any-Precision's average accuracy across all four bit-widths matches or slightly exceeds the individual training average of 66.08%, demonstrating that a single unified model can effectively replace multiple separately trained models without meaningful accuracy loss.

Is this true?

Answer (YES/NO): NO